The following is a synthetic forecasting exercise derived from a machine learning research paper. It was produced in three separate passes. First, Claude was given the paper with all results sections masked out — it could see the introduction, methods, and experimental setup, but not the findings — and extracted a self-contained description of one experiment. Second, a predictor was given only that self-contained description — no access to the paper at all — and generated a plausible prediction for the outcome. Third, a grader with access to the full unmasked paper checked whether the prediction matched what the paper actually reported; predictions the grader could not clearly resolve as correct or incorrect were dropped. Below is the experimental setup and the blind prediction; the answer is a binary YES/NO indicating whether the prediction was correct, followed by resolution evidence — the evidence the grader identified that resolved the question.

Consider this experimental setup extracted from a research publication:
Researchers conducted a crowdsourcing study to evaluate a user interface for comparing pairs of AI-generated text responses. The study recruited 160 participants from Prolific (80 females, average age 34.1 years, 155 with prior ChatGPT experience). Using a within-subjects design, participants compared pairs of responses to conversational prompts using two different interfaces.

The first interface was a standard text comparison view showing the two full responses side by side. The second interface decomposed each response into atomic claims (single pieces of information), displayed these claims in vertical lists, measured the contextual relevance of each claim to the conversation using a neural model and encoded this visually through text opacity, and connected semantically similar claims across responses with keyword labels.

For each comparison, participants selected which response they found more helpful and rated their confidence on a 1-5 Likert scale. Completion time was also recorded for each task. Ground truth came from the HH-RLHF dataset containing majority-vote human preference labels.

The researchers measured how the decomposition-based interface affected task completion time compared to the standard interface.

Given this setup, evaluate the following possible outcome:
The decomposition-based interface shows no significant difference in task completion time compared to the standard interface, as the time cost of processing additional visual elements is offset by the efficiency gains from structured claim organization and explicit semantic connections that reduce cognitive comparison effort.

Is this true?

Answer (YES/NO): NO